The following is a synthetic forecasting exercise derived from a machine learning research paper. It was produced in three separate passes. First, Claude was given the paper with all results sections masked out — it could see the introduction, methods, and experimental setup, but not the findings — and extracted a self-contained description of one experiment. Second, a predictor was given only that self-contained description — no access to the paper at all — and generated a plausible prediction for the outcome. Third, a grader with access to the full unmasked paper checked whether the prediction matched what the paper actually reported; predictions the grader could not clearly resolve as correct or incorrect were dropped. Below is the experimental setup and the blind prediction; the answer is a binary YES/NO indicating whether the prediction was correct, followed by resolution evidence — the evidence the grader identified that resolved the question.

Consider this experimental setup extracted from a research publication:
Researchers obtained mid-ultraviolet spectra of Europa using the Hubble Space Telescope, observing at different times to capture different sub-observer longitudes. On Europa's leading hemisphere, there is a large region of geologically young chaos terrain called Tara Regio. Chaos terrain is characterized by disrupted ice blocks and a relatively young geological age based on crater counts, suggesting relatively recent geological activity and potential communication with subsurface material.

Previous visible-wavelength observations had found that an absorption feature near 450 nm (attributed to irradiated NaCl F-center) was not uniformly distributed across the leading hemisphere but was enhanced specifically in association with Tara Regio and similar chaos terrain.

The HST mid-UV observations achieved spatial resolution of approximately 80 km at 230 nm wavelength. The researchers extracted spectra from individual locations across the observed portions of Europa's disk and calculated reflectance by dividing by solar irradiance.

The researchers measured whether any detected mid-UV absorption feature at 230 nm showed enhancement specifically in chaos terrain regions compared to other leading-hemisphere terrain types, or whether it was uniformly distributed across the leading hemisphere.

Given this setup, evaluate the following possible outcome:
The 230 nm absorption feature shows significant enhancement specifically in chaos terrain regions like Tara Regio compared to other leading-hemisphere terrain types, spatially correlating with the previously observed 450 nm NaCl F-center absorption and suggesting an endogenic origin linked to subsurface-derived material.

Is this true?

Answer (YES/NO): YES